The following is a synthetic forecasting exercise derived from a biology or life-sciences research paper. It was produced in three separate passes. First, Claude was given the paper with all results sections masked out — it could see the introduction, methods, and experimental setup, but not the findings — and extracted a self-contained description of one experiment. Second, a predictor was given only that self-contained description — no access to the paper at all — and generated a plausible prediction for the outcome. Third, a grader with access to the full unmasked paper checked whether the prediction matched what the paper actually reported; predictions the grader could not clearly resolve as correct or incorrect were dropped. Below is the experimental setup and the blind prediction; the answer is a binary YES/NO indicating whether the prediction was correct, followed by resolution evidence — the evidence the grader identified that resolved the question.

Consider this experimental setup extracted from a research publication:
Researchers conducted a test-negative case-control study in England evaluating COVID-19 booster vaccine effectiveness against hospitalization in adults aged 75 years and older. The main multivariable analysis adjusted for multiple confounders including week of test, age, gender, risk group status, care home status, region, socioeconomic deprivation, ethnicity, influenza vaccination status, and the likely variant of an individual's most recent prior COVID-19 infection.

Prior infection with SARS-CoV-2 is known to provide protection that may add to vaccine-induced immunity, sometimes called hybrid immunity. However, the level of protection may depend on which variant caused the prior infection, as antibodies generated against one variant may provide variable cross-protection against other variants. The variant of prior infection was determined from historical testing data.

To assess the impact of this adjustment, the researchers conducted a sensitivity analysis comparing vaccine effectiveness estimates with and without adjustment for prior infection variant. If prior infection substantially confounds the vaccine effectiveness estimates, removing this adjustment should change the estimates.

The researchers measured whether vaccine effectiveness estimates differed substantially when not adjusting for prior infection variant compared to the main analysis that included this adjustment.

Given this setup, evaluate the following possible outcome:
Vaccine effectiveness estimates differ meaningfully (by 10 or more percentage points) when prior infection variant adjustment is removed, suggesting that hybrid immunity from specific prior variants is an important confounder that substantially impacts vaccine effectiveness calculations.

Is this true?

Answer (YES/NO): NO